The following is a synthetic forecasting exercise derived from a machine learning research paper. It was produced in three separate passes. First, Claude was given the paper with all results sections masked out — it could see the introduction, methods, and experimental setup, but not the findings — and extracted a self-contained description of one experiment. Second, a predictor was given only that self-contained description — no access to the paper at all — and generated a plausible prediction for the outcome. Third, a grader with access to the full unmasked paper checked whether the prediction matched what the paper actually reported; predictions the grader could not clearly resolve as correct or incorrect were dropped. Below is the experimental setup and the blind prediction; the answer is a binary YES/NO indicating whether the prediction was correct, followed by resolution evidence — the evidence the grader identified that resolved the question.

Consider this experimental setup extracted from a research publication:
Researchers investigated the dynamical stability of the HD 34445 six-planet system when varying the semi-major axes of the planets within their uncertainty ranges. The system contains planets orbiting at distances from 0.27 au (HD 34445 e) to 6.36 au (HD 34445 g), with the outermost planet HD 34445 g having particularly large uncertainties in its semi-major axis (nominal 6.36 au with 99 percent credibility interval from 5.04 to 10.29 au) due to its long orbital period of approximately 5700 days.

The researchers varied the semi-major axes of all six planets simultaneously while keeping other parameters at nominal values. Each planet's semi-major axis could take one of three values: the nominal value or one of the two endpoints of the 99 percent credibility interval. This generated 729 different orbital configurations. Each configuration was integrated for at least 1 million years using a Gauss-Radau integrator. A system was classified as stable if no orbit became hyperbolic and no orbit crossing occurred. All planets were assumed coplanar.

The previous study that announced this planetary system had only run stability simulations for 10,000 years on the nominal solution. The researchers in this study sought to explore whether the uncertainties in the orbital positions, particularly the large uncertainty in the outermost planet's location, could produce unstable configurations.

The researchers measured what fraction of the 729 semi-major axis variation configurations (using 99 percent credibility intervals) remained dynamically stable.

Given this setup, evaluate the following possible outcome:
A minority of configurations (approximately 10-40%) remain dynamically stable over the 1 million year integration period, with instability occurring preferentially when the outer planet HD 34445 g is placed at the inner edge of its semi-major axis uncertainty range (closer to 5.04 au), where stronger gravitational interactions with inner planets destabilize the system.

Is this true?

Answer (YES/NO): NO